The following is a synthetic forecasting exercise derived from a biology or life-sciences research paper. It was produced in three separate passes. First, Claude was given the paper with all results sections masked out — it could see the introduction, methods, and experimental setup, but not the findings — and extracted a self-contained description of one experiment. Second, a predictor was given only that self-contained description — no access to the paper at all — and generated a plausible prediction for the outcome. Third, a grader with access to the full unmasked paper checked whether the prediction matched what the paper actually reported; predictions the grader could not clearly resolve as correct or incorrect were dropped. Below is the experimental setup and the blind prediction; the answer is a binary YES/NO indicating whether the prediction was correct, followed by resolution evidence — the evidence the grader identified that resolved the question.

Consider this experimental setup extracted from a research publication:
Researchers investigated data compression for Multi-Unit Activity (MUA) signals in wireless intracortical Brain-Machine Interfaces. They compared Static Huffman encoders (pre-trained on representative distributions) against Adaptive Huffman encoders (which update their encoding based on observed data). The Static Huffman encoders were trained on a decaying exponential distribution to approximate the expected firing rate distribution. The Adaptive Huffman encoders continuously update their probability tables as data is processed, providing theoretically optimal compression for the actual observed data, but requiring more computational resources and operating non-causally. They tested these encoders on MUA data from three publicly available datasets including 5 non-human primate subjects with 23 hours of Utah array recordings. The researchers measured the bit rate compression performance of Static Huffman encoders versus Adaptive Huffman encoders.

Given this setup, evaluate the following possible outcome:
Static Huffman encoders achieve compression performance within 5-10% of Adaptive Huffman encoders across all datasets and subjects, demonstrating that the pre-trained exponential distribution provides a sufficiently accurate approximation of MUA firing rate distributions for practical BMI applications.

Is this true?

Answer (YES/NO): YES